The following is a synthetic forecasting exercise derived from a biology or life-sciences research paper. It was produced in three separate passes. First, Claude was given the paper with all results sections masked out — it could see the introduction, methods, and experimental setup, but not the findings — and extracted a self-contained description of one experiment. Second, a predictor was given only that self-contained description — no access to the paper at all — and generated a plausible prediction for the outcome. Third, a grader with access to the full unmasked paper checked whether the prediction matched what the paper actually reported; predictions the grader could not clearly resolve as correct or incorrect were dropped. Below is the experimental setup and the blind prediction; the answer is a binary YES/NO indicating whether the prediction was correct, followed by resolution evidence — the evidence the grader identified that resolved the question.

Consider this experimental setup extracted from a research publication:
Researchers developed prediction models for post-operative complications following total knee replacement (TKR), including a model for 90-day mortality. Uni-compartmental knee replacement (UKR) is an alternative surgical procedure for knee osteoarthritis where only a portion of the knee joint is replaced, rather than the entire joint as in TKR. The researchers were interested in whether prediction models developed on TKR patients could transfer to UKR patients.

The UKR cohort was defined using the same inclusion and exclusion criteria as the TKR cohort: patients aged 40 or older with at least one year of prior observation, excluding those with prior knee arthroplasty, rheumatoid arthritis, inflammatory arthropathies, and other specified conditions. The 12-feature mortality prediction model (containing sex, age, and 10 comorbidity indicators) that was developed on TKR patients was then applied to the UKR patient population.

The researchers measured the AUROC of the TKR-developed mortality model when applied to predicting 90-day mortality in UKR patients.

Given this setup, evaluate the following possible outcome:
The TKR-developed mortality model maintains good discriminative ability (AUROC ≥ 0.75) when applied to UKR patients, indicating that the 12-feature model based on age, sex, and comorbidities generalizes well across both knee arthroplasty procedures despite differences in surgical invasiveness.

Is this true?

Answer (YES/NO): YES